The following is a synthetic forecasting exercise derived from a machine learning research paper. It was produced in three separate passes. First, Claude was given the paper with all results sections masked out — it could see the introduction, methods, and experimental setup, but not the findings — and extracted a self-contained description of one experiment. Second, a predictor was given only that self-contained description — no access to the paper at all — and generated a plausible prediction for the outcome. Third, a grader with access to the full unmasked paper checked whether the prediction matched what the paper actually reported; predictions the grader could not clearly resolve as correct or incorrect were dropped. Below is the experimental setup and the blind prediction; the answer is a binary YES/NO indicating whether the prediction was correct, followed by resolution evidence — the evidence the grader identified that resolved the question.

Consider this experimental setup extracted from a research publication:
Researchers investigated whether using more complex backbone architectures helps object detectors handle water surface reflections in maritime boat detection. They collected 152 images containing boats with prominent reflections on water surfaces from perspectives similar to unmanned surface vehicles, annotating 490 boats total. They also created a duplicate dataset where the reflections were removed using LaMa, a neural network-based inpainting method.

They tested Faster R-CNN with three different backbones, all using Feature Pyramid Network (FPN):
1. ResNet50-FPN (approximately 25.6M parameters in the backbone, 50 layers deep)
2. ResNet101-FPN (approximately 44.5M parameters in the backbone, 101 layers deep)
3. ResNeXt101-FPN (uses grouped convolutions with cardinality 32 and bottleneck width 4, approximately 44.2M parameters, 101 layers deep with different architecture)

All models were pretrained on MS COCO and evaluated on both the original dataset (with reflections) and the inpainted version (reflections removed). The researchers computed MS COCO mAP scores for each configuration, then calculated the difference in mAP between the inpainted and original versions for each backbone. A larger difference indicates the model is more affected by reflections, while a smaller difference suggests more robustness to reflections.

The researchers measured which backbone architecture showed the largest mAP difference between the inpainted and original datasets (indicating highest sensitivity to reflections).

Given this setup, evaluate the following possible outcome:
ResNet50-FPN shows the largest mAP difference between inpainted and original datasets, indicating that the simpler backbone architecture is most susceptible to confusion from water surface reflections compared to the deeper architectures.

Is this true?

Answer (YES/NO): YES